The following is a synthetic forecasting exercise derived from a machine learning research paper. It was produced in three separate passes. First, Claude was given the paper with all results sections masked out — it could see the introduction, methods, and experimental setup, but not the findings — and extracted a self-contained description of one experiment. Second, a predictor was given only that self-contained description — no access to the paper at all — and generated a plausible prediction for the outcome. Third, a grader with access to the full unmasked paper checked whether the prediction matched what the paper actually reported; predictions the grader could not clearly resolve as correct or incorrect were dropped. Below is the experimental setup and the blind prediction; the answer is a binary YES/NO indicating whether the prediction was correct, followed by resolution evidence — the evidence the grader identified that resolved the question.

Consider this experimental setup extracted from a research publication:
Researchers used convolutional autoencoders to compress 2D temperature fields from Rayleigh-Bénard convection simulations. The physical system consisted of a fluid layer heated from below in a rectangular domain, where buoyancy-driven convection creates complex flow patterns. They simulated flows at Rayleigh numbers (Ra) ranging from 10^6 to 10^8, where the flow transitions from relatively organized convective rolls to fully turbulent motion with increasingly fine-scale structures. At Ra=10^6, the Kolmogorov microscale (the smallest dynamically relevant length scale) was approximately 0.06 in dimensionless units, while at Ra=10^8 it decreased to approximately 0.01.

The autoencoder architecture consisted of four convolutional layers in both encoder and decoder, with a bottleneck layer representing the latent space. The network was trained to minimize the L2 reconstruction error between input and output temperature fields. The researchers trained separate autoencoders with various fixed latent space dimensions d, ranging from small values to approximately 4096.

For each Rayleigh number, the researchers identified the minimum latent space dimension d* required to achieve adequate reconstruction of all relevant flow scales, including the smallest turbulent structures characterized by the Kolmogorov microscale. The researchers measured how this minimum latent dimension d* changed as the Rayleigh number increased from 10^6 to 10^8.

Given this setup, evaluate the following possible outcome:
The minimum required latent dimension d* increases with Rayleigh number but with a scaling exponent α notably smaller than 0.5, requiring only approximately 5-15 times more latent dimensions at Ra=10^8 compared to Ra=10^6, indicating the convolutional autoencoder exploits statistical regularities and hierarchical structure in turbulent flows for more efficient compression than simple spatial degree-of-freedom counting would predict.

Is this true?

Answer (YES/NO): NO